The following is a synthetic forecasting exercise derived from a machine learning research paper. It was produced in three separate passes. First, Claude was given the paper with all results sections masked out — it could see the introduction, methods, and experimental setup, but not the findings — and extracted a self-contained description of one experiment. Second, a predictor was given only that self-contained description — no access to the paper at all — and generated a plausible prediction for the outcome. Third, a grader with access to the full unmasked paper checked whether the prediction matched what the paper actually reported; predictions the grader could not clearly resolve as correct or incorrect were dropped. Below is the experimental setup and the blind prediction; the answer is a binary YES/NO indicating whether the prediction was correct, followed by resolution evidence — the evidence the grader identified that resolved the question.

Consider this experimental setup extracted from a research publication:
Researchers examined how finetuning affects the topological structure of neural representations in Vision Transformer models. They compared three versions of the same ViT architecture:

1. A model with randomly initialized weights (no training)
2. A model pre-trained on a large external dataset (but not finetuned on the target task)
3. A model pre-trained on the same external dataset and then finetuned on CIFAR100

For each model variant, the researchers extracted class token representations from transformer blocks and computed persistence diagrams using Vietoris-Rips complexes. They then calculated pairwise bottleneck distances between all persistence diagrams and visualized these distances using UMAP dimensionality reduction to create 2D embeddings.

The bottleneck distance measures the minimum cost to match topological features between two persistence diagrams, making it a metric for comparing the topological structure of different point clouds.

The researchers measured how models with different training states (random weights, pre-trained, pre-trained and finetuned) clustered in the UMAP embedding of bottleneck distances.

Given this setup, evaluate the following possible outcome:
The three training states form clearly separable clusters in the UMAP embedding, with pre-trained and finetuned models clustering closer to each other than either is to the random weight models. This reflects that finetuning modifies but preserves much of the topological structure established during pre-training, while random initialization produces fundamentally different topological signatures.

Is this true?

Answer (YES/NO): NO